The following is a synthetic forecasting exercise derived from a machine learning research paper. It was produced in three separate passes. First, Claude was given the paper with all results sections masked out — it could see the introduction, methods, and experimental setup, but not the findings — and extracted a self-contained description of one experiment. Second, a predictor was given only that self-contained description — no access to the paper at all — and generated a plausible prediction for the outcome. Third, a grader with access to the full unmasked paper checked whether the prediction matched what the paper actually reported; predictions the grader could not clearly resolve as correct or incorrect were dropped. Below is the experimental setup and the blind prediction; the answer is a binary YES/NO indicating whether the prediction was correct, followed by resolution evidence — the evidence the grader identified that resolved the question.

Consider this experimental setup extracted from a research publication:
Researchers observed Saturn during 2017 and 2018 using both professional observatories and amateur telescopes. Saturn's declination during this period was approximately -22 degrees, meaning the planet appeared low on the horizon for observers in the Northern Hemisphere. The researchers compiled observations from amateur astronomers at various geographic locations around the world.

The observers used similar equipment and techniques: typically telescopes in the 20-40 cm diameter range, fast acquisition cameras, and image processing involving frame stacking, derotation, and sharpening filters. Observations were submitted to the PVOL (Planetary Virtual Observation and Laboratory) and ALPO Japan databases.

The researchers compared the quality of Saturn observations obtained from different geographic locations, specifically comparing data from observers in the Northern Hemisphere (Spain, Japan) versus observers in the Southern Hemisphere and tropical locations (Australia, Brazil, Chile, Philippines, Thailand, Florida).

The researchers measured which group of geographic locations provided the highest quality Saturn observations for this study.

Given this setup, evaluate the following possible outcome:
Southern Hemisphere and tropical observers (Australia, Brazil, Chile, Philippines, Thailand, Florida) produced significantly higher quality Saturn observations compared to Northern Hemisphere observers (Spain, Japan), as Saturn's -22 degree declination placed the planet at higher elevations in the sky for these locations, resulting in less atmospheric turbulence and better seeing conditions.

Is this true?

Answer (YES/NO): YES